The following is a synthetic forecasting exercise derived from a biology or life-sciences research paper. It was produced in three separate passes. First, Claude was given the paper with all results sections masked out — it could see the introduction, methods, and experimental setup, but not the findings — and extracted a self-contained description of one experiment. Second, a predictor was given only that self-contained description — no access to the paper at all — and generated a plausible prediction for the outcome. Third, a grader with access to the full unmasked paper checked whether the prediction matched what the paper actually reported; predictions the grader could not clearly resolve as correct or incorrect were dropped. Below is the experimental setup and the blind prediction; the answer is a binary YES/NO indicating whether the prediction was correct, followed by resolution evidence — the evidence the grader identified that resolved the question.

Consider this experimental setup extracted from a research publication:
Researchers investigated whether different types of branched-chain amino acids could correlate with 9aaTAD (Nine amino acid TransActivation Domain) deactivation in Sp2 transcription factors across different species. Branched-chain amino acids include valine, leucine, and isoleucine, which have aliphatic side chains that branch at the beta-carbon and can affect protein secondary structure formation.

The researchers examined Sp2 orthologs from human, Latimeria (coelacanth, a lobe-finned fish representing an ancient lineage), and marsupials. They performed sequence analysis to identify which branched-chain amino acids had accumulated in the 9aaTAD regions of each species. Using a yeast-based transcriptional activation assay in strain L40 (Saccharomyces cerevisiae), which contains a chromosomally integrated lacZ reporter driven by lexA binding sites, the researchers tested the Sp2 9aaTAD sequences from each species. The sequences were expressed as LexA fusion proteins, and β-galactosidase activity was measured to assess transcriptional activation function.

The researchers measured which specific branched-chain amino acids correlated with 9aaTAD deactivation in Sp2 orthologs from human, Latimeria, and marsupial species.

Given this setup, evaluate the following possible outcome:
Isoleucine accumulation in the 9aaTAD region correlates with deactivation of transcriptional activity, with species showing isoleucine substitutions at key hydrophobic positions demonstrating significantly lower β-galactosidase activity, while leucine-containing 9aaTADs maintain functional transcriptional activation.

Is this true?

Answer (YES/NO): NO